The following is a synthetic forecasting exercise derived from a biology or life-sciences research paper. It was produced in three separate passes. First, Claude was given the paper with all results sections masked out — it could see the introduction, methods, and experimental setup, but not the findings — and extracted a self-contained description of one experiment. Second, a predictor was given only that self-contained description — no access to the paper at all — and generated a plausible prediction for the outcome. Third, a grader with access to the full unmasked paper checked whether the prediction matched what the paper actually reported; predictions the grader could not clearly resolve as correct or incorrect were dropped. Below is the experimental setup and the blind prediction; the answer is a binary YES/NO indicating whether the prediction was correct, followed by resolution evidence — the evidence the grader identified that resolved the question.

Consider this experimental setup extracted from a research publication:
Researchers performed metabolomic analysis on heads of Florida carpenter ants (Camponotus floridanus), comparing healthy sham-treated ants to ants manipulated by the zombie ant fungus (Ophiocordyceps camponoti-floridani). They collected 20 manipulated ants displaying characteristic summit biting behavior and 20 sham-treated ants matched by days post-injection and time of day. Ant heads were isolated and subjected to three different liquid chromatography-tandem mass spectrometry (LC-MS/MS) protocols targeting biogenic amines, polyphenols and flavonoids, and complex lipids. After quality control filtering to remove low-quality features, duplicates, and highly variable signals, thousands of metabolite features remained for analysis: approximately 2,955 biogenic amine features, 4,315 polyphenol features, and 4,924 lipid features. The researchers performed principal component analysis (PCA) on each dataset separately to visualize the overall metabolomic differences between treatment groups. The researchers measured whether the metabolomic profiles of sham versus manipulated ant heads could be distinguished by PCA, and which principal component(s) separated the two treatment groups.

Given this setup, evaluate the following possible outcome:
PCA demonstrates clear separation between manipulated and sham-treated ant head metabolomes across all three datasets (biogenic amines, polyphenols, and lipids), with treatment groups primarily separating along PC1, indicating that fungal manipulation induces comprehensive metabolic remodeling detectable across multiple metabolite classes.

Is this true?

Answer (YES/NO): YES